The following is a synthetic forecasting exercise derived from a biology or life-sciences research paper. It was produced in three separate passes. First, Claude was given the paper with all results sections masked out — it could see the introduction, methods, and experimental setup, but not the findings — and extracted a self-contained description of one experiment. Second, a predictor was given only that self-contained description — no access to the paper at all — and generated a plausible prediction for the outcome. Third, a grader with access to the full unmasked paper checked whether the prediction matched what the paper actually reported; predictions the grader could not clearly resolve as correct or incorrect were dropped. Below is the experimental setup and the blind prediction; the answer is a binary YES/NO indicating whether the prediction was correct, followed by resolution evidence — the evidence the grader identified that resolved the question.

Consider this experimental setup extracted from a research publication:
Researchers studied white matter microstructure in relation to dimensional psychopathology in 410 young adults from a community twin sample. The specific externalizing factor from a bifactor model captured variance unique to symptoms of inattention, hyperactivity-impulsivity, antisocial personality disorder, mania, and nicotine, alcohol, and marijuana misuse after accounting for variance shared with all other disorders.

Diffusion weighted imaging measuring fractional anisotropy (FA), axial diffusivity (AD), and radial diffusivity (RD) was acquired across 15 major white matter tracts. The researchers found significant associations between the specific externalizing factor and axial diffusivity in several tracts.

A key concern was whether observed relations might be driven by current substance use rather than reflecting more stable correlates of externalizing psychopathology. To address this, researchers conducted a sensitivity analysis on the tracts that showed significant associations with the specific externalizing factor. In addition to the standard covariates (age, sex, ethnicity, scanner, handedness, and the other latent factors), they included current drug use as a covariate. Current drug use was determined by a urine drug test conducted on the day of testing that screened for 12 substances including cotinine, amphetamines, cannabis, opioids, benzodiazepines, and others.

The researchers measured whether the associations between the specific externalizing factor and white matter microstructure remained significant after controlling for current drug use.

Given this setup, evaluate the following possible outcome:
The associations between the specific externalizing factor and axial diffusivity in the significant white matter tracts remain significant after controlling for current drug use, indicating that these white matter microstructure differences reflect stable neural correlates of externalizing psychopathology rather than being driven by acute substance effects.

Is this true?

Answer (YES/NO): YES